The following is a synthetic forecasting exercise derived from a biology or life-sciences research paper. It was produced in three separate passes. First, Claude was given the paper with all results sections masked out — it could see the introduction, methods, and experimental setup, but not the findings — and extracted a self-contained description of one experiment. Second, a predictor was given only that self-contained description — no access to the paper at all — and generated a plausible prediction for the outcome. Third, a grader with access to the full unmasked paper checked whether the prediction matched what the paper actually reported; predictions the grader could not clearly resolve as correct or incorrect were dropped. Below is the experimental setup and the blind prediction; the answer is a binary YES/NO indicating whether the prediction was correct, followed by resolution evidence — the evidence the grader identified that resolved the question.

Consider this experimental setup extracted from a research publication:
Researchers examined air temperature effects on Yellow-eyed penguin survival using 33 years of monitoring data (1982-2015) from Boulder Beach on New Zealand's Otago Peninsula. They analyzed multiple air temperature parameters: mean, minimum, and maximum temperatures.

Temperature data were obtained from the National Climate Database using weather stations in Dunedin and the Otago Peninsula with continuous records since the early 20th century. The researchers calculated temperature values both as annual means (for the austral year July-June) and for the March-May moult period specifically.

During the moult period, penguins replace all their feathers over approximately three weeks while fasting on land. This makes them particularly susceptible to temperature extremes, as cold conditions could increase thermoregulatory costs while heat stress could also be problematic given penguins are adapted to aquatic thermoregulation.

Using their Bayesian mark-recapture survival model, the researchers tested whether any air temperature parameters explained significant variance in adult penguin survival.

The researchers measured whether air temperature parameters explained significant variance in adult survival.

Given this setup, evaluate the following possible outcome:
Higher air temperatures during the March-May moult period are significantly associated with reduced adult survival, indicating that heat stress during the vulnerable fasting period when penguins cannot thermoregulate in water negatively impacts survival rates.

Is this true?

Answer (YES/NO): YES